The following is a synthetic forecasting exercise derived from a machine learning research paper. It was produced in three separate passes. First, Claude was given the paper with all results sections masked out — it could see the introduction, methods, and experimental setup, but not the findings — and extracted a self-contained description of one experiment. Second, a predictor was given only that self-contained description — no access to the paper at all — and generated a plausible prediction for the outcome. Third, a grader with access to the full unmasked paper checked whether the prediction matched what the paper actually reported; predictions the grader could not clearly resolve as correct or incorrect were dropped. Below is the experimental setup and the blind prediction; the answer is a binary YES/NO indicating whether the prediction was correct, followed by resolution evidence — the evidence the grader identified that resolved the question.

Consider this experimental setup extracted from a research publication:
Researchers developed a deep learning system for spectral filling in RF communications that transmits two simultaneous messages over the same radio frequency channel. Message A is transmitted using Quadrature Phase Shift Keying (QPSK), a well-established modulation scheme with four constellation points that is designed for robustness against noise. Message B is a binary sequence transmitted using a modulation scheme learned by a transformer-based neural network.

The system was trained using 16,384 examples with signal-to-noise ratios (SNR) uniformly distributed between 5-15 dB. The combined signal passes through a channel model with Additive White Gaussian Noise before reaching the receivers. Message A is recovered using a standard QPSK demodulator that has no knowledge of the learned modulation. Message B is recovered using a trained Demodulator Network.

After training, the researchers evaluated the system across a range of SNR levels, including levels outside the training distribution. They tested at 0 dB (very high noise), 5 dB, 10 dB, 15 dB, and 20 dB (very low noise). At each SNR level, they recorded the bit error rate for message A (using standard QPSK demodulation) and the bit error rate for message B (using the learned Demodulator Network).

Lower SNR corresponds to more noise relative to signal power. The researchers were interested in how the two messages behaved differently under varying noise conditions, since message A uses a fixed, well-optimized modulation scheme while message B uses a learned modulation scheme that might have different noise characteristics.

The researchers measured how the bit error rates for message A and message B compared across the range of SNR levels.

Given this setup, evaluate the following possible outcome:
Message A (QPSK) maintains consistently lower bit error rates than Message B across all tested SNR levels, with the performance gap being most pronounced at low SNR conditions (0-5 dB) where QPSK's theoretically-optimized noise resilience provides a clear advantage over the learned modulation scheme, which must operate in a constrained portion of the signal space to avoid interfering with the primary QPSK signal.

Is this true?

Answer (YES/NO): NO